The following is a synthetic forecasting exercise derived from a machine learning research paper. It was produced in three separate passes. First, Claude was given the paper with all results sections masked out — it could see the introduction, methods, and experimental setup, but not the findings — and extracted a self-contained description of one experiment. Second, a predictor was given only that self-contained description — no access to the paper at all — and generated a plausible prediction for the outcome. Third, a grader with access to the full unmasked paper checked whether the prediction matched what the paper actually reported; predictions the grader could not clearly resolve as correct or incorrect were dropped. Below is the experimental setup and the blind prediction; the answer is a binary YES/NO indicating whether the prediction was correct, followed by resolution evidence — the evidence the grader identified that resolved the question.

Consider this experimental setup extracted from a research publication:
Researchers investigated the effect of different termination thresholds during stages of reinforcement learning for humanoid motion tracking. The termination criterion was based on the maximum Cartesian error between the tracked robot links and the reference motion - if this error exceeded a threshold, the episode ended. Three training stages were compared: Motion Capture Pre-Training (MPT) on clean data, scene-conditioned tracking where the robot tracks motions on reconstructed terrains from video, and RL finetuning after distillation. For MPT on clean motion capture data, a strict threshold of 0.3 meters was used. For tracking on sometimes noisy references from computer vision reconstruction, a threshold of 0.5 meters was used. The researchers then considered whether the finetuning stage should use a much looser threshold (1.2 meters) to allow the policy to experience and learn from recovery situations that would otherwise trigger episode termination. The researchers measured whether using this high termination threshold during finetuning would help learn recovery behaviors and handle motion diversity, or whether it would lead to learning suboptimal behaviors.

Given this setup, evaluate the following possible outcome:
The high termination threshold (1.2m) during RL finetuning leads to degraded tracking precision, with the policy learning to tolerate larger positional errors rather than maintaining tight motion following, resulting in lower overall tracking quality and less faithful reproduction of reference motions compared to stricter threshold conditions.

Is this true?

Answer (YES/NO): NO